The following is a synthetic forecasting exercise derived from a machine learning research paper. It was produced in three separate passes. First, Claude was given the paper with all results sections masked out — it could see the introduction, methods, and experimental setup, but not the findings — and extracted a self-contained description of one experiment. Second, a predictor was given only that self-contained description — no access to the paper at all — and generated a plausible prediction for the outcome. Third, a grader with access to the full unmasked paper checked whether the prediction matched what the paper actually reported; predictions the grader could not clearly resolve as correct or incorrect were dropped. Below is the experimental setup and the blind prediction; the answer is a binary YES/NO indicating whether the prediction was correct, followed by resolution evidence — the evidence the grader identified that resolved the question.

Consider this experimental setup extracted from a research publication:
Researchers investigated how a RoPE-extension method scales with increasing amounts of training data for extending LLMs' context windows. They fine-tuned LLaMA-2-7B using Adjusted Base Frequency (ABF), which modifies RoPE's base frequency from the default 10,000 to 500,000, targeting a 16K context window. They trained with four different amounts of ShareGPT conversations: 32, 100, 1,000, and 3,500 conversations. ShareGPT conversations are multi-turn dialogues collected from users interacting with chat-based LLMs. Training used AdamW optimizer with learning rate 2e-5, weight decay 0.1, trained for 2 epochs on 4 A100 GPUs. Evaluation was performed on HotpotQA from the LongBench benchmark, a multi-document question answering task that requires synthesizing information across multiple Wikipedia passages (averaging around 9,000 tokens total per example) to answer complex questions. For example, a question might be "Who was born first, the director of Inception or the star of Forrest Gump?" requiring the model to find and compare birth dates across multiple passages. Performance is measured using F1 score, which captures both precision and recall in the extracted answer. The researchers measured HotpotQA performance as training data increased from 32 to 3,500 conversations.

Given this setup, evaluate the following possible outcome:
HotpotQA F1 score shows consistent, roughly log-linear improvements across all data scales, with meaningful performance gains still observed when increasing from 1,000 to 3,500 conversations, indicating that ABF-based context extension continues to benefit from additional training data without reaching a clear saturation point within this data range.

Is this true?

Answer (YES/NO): NO